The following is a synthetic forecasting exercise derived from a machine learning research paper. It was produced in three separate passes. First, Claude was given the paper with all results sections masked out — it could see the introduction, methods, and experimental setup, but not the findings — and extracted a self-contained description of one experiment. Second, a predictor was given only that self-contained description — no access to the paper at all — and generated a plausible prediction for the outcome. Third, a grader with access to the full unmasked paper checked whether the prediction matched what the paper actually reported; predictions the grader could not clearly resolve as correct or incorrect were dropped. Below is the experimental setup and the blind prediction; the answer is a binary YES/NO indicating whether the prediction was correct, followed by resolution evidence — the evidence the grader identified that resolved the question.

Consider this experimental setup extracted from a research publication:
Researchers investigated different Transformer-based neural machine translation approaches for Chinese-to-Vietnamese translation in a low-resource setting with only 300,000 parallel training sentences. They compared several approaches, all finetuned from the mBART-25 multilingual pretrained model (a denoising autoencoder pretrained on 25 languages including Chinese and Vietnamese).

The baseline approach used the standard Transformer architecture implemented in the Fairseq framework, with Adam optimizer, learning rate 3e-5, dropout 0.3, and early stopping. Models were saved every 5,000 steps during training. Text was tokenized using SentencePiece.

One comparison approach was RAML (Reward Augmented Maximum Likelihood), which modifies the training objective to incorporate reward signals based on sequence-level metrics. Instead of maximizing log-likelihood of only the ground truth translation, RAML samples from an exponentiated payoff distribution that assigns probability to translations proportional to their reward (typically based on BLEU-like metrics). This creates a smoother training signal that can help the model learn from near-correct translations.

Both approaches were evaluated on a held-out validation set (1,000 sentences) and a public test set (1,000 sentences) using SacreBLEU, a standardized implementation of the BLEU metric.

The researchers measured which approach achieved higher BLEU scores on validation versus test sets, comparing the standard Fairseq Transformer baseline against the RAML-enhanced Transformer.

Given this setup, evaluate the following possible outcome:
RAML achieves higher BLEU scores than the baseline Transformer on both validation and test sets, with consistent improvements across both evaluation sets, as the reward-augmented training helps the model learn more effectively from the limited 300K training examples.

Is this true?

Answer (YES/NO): NO